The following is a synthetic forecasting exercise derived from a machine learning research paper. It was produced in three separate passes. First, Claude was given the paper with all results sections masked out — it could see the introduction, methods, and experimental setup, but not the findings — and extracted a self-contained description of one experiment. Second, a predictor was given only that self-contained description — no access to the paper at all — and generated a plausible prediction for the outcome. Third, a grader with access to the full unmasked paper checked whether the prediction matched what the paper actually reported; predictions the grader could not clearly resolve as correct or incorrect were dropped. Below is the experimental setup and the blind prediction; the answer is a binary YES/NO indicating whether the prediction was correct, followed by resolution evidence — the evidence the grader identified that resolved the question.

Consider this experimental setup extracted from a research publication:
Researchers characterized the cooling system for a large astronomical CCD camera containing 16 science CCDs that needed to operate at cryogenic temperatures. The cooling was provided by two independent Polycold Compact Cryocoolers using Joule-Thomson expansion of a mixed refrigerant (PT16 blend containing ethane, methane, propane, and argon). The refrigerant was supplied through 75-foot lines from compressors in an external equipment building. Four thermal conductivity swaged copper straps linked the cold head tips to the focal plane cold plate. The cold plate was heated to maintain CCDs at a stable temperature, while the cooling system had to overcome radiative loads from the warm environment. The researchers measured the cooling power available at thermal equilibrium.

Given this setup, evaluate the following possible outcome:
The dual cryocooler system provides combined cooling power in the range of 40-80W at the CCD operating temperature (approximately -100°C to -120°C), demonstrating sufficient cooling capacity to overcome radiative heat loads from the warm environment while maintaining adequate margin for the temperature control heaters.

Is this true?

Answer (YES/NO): NO